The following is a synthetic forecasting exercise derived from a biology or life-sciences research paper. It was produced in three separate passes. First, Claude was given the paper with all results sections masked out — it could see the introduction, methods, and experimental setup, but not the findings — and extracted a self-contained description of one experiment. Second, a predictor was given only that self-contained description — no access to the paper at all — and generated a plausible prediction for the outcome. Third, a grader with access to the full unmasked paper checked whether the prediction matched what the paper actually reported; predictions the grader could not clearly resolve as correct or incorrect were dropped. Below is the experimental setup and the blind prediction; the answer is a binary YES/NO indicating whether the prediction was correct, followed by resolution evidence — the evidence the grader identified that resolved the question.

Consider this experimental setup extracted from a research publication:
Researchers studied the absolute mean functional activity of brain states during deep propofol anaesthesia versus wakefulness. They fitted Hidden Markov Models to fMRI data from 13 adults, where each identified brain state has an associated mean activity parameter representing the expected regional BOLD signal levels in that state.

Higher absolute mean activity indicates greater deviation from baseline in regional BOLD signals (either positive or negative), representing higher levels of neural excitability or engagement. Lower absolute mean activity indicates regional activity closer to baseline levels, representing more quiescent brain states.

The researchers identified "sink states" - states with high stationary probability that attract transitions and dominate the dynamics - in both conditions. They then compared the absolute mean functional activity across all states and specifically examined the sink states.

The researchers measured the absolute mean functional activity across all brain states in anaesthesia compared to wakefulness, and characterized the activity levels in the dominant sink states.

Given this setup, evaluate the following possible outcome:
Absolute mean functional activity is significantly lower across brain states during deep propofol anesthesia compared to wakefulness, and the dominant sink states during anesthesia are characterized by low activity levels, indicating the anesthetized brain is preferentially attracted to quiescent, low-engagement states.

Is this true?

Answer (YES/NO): YES